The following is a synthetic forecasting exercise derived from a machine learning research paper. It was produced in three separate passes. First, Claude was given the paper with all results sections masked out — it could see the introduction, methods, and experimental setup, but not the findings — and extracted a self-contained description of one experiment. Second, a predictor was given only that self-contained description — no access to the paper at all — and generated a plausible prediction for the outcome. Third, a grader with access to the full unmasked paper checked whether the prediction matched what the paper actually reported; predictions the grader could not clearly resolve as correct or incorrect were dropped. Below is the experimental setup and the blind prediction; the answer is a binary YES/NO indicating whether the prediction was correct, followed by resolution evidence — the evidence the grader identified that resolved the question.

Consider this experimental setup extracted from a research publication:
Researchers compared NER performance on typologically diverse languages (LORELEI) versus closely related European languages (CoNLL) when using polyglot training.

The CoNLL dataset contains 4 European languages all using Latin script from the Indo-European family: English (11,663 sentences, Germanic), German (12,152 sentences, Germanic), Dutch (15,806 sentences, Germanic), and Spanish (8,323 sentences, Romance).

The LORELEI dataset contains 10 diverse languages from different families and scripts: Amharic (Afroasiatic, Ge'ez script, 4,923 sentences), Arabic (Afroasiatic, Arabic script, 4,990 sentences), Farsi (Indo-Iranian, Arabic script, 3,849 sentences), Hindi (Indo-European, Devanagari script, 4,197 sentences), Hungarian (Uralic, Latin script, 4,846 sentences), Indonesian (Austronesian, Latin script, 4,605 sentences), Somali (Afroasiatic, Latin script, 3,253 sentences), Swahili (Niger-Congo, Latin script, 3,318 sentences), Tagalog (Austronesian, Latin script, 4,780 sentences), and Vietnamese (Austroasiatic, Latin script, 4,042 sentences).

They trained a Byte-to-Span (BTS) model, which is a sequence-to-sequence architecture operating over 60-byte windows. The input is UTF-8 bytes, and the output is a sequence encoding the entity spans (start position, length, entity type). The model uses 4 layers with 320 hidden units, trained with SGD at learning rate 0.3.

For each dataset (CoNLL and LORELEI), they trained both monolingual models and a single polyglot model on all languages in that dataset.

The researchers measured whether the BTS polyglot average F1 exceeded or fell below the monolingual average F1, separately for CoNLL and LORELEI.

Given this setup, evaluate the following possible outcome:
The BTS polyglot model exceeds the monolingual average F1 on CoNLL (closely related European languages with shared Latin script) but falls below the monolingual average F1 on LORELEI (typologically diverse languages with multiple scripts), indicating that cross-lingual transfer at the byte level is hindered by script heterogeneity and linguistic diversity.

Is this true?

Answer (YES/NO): NO